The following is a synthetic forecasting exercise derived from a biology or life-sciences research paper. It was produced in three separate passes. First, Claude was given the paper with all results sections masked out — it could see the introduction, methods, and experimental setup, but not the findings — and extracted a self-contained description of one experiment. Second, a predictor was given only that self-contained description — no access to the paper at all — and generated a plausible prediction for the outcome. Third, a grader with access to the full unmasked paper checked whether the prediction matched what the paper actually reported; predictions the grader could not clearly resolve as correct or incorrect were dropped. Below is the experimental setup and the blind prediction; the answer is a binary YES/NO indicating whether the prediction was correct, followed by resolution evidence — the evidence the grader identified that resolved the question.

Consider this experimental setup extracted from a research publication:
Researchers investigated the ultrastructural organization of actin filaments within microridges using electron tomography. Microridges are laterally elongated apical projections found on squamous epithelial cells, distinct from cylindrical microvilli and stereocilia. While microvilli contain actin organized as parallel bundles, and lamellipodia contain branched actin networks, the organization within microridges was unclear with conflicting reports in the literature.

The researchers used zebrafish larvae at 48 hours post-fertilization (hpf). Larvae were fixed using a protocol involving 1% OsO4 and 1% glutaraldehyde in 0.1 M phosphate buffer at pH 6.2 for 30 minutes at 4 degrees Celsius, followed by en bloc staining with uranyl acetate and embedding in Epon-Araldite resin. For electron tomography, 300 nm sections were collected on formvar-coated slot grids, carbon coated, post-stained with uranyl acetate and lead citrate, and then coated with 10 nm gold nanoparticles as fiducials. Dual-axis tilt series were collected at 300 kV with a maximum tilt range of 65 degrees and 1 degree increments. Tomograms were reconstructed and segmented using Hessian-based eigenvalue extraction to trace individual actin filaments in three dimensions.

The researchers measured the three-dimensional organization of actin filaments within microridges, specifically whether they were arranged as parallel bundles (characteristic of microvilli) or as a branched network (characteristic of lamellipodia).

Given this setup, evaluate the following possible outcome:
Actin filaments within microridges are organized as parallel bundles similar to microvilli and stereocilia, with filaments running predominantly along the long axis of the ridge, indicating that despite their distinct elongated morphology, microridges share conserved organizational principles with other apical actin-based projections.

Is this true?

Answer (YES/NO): NO